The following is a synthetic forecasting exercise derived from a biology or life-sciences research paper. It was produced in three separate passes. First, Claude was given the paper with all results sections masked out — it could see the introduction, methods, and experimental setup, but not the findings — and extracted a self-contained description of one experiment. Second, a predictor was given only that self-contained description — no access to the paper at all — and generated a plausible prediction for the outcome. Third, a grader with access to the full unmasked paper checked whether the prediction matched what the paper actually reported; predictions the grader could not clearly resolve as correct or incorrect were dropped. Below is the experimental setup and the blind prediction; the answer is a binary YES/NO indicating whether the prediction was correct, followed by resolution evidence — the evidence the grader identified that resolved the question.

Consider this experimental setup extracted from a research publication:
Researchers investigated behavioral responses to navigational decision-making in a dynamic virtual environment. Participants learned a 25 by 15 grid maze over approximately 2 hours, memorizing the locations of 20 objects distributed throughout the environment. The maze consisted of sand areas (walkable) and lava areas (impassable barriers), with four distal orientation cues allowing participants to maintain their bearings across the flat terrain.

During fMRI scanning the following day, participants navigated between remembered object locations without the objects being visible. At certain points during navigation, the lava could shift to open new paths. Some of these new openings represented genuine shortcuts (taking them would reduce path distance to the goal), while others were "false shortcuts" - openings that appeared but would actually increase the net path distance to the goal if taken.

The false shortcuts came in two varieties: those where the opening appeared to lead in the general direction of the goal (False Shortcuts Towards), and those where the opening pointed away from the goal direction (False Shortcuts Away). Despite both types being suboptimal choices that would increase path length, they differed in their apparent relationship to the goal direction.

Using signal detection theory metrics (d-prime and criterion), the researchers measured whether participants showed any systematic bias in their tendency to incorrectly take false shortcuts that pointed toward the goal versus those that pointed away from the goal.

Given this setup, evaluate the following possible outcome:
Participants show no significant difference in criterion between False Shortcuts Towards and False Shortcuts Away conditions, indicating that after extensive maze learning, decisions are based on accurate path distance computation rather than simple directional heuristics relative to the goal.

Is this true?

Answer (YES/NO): NO